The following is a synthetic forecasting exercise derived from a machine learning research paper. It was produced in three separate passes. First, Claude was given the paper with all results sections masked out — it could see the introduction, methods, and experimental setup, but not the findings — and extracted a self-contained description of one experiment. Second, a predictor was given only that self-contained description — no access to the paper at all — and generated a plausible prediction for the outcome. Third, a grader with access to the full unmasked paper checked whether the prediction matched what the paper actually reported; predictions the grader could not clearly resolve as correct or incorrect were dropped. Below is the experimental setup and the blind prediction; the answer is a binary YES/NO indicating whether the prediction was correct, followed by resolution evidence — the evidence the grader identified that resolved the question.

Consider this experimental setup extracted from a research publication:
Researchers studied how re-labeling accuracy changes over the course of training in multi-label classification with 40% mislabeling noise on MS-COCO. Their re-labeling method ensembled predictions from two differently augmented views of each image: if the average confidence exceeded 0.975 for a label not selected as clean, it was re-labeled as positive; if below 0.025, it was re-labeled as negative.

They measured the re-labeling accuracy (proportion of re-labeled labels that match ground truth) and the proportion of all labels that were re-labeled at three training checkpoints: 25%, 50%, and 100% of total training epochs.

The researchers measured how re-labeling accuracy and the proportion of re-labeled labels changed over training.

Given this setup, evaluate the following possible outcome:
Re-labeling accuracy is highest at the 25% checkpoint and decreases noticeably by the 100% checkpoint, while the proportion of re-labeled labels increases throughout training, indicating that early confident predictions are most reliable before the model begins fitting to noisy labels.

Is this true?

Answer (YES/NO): NO